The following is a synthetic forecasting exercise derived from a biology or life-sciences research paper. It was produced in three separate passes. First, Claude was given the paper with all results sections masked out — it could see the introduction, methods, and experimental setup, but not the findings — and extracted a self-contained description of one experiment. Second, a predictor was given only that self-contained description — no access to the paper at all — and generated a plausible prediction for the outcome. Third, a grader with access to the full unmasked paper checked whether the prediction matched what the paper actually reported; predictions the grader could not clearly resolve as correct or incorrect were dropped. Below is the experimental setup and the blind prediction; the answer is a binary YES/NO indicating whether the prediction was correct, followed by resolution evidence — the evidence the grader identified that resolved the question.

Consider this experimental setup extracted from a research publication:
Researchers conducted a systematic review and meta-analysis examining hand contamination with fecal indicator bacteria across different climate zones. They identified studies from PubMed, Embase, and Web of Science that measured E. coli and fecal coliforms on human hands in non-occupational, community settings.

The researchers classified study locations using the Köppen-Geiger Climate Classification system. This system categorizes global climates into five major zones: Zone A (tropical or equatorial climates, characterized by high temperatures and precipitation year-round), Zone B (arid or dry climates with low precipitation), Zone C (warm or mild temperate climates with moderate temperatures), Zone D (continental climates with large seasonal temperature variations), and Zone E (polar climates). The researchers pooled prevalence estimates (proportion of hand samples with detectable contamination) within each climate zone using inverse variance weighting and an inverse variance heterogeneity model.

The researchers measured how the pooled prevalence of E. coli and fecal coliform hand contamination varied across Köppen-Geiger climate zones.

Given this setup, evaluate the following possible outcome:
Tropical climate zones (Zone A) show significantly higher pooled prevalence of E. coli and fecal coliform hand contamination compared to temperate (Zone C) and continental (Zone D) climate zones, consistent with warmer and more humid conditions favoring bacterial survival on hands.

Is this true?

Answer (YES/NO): NO